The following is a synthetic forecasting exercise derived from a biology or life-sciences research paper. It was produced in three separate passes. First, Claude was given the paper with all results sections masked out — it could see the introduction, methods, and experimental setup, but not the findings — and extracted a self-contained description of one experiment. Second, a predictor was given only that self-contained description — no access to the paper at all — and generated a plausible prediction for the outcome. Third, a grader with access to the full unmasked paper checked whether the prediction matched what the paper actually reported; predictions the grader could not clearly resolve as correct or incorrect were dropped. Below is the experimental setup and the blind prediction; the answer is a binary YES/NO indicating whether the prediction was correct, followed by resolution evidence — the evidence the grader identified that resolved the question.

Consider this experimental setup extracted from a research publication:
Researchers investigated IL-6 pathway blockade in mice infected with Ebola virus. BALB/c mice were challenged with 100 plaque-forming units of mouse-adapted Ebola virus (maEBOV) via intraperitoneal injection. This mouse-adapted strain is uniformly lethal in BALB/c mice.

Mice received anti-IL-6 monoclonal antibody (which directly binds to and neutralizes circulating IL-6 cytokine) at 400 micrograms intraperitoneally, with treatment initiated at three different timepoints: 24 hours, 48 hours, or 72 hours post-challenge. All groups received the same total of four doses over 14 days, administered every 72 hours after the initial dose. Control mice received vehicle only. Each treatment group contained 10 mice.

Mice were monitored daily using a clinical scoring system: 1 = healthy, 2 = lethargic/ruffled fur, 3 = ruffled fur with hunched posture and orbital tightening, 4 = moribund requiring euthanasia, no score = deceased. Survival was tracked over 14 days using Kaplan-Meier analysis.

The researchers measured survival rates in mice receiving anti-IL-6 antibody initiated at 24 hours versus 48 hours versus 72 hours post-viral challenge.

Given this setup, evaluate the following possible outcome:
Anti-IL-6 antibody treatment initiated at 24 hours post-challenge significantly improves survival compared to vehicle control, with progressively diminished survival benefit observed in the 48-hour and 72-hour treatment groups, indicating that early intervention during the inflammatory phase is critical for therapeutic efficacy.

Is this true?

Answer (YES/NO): NO